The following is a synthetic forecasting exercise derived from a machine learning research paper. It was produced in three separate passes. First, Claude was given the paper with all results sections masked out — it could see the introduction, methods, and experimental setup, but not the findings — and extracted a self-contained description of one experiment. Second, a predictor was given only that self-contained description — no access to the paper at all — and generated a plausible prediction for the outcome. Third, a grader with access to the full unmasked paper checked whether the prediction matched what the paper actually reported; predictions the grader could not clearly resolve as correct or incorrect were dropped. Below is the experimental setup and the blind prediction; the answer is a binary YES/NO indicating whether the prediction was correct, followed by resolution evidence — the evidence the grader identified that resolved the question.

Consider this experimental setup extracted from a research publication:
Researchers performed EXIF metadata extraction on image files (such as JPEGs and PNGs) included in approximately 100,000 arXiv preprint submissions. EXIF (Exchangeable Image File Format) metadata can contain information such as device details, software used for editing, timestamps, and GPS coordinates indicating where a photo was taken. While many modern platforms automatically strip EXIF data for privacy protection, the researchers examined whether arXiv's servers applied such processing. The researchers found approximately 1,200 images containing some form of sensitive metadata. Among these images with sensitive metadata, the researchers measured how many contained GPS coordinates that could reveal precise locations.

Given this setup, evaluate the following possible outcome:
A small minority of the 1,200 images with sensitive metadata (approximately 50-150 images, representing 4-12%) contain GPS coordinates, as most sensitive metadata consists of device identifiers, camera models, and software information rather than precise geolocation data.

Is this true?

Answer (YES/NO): NO